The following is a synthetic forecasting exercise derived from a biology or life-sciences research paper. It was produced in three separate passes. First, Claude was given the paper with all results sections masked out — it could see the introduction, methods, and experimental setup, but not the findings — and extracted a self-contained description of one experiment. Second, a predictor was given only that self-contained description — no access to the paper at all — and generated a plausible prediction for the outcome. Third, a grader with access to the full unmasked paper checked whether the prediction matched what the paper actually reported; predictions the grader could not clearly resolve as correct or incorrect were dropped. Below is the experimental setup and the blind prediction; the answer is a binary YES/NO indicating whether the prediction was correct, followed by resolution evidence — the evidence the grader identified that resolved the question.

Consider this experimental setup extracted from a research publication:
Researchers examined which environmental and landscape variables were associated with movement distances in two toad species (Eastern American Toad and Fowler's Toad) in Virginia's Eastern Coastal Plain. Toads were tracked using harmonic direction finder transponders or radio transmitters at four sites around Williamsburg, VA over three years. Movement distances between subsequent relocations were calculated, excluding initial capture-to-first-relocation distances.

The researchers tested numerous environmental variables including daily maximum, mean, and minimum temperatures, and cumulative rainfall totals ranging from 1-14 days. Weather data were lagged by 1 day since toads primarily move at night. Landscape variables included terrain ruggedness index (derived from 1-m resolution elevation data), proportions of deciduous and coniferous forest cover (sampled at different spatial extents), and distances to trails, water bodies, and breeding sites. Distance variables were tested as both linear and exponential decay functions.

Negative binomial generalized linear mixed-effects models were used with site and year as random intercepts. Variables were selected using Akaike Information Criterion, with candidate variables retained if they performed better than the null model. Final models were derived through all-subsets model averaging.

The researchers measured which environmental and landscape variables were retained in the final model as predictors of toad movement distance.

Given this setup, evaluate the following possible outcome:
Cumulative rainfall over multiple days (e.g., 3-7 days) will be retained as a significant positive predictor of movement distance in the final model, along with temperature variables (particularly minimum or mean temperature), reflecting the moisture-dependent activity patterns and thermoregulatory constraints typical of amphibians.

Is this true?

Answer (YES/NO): YES